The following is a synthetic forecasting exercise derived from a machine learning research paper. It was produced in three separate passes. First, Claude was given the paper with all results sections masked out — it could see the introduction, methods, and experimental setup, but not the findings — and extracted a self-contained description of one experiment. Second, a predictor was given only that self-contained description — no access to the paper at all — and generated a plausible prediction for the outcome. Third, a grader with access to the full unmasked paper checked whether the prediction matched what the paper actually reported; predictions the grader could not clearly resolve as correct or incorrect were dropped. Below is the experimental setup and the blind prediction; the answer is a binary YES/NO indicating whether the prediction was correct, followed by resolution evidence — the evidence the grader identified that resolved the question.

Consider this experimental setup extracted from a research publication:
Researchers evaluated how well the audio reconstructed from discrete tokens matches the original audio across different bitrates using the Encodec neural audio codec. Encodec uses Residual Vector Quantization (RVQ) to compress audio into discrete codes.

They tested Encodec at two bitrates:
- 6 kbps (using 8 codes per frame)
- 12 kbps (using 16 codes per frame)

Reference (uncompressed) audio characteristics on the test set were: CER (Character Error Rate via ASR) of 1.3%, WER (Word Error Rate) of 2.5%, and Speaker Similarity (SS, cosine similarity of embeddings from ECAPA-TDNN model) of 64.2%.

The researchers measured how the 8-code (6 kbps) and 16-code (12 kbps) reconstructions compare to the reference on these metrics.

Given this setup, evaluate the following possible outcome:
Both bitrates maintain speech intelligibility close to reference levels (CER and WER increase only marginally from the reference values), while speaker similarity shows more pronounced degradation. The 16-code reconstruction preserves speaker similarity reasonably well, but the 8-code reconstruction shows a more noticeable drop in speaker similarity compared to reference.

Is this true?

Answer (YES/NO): YES